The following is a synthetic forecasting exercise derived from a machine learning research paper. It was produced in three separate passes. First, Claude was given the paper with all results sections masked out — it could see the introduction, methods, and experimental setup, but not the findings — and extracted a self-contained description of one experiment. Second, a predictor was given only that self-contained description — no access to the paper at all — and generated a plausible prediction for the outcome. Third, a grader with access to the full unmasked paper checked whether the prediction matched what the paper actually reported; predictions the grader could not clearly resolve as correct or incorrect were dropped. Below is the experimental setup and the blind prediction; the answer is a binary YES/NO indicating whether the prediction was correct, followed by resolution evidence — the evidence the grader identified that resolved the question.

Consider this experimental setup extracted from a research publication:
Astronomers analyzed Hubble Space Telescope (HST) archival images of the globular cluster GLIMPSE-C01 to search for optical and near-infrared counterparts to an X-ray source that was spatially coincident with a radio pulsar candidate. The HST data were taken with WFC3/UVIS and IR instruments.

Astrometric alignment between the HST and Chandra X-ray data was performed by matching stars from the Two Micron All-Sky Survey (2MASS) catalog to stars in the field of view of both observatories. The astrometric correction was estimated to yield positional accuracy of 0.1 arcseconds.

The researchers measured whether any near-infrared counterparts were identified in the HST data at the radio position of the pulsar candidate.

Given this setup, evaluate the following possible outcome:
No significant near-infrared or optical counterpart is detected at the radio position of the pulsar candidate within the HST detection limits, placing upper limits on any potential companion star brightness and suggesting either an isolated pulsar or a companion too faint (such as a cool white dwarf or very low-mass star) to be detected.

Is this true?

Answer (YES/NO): NO